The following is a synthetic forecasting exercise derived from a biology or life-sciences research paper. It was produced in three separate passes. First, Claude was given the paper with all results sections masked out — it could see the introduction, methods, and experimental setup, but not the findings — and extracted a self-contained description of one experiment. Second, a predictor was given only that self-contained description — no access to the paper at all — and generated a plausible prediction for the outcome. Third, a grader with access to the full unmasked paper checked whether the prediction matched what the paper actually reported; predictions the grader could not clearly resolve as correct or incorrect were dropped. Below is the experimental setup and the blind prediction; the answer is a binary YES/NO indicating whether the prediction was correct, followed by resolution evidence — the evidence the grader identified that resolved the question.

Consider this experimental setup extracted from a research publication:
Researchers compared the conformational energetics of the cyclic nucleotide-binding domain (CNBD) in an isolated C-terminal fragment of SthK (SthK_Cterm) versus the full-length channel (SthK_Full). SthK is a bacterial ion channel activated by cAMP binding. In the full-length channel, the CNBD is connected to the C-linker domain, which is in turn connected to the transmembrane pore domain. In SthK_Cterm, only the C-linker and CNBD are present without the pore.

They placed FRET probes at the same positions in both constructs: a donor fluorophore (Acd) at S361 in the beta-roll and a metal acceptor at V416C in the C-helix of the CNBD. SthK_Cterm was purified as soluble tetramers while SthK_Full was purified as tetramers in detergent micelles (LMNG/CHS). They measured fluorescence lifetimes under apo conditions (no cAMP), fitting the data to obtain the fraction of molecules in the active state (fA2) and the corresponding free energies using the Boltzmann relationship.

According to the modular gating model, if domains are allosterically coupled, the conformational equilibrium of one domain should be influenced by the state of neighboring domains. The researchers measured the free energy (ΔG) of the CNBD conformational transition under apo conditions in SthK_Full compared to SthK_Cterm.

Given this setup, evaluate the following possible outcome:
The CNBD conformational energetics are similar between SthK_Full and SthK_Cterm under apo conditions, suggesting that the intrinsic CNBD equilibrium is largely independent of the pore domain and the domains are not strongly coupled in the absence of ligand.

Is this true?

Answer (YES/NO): NO